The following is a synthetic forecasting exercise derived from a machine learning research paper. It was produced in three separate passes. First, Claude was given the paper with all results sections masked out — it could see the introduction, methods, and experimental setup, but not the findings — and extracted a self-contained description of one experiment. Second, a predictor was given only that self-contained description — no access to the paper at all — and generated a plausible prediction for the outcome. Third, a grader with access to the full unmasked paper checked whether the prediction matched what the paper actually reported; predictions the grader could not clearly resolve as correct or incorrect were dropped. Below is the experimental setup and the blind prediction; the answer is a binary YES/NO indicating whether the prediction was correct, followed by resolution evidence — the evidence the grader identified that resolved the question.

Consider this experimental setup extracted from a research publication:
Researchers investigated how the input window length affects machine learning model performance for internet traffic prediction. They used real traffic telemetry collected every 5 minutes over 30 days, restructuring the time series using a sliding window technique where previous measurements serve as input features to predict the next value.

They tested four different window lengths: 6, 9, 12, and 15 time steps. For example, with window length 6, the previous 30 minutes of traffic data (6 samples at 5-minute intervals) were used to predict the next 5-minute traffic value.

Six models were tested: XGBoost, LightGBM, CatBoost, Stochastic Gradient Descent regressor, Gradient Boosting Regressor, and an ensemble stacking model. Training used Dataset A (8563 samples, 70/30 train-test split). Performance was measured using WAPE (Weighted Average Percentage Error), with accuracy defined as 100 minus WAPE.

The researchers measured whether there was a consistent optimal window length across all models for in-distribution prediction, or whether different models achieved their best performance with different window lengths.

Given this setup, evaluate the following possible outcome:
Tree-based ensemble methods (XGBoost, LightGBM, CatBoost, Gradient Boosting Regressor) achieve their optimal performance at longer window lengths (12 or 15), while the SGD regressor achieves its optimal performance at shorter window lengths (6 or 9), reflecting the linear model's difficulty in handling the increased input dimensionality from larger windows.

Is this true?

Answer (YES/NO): NO